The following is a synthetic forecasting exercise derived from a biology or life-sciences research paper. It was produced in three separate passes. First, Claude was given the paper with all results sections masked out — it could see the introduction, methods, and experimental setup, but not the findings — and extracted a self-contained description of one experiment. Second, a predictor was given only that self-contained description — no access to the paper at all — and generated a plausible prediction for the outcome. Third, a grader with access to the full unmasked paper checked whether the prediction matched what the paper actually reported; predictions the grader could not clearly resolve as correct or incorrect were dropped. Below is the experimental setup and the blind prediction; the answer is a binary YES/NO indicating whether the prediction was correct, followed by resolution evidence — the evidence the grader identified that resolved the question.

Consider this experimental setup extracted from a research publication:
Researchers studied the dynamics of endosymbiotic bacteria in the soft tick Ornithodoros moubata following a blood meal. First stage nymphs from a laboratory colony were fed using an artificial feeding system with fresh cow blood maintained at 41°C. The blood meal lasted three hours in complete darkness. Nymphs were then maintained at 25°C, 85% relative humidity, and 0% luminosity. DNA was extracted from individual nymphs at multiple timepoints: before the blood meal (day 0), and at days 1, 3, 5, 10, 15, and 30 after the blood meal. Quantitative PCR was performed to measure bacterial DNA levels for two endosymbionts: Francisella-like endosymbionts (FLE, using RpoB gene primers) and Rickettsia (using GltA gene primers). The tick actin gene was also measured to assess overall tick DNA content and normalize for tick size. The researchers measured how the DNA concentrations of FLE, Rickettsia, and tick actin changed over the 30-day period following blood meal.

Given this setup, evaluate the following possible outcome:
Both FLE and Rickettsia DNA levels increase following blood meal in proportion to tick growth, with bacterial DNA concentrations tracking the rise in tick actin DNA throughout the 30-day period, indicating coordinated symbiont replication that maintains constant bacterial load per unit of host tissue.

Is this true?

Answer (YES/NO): NO